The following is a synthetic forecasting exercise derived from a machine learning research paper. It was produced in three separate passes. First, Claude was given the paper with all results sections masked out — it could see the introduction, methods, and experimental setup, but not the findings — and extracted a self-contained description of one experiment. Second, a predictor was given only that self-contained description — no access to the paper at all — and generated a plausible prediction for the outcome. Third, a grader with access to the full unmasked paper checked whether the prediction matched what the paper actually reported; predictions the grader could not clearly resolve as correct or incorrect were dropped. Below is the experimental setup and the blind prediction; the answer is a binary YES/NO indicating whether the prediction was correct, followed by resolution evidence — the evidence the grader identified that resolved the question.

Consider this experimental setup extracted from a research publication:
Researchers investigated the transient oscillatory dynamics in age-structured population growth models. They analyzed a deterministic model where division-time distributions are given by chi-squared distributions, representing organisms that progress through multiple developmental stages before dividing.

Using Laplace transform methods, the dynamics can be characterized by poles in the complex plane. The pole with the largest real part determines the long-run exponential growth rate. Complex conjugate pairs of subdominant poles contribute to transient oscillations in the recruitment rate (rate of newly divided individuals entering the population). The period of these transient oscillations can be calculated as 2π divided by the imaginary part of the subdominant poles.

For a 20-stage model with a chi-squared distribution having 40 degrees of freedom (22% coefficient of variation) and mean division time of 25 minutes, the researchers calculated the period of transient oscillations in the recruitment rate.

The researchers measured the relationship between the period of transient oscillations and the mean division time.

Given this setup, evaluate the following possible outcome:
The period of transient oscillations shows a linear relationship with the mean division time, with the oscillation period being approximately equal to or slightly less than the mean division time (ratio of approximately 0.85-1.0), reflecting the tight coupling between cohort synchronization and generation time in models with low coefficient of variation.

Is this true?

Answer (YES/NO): YES